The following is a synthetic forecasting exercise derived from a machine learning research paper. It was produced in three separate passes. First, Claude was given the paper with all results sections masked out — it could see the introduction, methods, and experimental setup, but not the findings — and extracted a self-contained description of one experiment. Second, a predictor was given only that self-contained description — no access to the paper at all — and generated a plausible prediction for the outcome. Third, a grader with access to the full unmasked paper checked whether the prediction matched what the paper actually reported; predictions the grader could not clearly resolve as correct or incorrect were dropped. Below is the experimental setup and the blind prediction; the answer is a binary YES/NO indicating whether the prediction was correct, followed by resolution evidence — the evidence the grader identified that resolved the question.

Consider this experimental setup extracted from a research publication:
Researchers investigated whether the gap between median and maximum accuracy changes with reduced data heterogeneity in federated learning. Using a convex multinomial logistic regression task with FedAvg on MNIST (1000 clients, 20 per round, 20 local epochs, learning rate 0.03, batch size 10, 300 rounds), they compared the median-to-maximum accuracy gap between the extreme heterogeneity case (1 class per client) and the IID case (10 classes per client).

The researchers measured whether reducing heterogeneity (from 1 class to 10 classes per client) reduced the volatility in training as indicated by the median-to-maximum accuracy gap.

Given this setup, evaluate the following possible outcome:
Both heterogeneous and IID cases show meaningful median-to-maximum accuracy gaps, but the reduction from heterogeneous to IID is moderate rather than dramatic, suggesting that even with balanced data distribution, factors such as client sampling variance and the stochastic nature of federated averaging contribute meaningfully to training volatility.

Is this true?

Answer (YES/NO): NO